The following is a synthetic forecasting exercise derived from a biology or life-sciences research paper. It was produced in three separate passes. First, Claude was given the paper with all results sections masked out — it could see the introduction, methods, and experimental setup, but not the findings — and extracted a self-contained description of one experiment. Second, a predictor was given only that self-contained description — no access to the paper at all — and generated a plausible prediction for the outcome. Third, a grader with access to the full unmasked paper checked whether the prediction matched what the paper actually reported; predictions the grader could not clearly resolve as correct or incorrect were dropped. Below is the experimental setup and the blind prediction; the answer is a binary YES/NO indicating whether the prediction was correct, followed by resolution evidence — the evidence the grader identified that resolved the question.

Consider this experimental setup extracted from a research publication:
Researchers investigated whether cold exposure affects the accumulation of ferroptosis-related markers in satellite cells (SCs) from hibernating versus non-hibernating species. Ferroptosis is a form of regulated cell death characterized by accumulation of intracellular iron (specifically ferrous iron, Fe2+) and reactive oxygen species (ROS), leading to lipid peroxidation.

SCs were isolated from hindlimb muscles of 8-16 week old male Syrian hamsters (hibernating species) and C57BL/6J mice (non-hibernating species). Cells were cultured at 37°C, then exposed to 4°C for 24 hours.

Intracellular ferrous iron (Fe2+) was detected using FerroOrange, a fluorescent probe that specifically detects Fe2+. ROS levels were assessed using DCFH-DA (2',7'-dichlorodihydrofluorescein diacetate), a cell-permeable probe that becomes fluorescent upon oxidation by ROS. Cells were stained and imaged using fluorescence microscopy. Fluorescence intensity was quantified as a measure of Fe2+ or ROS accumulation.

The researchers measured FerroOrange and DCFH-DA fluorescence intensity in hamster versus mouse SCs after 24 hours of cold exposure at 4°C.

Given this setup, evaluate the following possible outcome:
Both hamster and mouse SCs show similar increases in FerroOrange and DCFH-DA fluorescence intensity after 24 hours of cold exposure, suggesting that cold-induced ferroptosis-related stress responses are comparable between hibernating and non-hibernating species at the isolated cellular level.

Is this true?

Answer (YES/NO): NO